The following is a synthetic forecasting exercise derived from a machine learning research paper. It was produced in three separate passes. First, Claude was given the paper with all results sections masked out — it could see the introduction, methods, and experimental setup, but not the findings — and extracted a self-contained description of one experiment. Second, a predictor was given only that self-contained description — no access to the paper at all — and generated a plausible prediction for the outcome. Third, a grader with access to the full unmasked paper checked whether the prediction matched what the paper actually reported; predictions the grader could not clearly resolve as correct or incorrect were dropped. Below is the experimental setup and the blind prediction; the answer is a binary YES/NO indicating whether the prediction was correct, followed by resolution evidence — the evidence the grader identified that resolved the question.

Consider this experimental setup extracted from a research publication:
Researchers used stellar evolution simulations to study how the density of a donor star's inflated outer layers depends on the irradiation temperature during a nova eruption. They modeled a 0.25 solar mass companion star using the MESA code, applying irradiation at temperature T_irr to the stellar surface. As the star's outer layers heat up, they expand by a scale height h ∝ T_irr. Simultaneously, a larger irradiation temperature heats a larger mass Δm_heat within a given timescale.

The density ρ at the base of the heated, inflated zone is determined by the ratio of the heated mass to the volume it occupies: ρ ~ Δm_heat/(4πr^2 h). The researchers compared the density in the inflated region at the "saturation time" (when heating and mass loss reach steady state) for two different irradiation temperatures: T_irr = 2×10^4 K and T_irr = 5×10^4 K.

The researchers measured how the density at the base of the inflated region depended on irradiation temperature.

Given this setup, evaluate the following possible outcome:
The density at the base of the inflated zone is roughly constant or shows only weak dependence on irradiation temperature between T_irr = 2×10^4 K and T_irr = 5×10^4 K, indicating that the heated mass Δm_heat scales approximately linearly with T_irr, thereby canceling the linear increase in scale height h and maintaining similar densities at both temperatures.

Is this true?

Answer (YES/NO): NO